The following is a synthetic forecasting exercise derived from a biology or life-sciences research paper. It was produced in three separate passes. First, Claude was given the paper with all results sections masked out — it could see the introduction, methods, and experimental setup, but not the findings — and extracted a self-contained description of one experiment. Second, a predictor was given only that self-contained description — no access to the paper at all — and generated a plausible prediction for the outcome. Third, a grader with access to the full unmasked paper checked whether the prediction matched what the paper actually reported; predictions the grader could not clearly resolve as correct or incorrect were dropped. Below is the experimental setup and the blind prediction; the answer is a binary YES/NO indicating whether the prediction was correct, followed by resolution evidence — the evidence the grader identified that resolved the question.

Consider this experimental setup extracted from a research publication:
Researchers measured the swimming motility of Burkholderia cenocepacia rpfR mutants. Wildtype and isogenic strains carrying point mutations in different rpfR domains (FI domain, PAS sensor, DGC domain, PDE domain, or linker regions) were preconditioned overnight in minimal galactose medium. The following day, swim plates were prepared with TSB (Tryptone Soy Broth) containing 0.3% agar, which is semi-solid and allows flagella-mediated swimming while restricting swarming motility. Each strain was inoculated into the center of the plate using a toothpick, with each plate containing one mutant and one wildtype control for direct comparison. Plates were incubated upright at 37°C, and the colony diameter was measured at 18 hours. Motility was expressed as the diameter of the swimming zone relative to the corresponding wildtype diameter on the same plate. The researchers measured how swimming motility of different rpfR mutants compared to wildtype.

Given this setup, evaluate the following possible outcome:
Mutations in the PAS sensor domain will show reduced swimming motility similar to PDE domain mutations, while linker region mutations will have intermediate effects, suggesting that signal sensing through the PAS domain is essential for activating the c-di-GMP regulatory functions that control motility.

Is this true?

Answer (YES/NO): NO